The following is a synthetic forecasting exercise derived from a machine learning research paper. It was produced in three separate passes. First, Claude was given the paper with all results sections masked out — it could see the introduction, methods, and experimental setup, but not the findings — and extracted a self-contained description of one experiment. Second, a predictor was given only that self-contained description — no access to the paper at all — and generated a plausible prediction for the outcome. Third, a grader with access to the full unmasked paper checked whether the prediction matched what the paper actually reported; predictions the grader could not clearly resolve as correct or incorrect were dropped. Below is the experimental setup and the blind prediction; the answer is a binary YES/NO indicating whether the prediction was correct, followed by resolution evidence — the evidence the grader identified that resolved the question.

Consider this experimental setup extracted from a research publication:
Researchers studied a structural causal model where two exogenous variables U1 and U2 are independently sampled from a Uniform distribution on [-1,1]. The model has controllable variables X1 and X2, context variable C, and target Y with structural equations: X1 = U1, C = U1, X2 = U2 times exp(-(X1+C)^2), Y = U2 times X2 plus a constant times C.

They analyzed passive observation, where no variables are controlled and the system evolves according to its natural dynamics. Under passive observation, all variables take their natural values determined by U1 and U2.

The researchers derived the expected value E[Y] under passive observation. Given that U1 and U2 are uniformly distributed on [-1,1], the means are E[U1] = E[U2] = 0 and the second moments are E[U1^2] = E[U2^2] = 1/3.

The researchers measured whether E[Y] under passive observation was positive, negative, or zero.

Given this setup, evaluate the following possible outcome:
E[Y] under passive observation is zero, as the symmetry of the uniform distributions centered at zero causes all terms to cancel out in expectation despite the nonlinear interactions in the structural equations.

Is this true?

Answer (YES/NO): NO